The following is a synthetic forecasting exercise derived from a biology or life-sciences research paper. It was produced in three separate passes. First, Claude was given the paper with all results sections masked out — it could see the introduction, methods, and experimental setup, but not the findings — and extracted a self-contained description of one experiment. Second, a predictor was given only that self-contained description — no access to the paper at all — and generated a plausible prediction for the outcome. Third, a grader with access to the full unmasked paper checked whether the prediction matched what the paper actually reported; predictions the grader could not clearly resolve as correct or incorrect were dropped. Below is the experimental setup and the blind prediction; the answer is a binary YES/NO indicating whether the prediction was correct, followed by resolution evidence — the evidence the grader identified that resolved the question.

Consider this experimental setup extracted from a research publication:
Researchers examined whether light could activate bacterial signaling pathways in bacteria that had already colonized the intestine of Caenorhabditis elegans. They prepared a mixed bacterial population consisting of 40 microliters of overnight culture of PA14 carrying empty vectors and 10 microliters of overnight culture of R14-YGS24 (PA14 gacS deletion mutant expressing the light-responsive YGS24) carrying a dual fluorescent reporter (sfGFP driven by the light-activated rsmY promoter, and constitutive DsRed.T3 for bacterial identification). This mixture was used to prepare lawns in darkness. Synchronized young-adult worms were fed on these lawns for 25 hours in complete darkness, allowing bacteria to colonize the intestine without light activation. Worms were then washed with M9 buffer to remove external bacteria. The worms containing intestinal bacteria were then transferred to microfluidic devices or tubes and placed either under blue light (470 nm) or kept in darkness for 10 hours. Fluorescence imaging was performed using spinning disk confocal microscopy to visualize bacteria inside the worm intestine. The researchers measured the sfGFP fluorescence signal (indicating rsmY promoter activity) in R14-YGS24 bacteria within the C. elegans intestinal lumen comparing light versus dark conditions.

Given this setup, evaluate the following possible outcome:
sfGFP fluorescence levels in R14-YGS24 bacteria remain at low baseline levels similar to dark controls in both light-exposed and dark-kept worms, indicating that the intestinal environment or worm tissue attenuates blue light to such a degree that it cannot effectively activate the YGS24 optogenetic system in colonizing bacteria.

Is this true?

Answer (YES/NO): NO